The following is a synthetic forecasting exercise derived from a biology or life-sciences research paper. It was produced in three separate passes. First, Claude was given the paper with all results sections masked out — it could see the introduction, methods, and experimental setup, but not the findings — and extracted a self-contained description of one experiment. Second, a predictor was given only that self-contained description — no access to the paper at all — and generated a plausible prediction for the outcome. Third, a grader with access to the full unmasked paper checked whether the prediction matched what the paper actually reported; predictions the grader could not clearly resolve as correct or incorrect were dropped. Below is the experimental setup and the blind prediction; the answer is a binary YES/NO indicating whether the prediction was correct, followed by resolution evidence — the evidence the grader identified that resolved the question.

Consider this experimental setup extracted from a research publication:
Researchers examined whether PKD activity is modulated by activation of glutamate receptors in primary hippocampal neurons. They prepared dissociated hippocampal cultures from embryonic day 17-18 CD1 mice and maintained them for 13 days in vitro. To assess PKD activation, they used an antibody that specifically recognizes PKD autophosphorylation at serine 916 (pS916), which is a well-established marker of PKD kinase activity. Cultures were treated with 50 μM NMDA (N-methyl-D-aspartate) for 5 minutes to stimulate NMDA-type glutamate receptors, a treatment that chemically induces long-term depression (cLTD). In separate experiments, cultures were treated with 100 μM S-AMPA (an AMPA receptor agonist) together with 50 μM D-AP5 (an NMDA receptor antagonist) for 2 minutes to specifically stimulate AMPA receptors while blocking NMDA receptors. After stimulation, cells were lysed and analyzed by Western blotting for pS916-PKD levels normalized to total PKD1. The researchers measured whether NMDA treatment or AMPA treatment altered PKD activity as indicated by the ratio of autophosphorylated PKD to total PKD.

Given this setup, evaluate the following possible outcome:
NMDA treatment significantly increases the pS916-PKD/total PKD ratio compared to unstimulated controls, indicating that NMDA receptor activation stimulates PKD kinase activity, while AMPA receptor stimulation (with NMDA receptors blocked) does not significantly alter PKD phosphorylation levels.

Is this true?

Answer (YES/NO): NO